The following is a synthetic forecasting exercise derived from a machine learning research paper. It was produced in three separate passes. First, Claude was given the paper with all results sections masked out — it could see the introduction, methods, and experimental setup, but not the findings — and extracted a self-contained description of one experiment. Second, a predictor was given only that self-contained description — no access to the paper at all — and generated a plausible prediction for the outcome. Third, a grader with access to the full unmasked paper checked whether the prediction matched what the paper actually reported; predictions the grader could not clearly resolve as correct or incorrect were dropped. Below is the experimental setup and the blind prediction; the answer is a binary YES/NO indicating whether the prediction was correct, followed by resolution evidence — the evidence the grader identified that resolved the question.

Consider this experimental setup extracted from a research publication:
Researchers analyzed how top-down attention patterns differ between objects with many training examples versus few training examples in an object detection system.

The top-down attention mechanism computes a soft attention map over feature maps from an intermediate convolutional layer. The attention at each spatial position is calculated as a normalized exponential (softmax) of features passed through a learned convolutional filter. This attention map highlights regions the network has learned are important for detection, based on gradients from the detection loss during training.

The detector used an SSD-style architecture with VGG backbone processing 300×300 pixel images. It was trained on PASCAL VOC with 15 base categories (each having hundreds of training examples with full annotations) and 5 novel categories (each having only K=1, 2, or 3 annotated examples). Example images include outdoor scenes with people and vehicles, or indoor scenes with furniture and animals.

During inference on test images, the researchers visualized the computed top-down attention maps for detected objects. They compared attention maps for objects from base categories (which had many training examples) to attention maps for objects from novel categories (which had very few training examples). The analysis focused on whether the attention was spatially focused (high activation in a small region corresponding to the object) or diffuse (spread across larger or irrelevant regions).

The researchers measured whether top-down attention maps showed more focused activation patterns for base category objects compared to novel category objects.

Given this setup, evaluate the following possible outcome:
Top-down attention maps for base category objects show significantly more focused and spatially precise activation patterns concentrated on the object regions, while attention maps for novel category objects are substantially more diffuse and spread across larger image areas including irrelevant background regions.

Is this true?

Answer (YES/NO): YES